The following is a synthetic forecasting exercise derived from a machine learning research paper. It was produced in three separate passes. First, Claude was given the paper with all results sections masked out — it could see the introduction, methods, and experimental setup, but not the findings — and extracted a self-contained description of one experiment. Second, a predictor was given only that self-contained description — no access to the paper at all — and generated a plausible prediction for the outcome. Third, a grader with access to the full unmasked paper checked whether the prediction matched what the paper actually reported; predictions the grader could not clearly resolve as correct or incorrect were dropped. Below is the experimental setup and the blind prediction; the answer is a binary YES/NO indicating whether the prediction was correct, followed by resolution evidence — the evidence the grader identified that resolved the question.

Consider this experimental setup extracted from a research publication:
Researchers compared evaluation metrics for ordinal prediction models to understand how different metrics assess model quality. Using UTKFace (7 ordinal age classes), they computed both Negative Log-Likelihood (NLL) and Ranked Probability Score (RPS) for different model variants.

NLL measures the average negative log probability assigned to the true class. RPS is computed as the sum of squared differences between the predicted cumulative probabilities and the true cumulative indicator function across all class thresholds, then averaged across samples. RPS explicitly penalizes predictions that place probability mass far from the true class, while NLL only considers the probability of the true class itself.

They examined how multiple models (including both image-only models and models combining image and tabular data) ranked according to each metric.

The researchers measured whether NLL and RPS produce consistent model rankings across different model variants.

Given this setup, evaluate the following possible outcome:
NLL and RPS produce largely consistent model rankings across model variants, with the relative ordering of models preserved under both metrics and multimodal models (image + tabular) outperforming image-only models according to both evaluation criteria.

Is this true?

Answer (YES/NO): YES